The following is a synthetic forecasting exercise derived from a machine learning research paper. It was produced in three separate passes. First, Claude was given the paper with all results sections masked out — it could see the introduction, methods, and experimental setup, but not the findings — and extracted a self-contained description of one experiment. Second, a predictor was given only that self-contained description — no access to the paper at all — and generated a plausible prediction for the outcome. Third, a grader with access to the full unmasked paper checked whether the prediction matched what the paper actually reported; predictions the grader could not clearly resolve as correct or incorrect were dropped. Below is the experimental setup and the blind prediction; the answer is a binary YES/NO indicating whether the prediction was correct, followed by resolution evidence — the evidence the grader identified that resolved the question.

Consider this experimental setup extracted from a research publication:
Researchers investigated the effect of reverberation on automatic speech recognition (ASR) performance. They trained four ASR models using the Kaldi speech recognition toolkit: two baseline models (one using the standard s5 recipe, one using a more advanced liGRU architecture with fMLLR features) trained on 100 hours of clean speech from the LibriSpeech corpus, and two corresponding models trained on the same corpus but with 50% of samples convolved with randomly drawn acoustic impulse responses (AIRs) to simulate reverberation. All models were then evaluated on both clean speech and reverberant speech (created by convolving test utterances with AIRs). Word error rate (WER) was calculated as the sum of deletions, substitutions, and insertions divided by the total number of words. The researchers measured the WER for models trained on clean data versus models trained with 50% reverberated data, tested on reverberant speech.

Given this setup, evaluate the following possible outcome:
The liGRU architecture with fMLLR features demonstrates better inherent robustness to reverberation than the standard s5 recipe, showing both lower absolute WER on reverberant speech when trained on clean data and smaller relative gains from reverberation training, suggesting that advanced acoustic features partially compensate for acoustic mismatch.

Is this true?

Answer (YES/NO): NO